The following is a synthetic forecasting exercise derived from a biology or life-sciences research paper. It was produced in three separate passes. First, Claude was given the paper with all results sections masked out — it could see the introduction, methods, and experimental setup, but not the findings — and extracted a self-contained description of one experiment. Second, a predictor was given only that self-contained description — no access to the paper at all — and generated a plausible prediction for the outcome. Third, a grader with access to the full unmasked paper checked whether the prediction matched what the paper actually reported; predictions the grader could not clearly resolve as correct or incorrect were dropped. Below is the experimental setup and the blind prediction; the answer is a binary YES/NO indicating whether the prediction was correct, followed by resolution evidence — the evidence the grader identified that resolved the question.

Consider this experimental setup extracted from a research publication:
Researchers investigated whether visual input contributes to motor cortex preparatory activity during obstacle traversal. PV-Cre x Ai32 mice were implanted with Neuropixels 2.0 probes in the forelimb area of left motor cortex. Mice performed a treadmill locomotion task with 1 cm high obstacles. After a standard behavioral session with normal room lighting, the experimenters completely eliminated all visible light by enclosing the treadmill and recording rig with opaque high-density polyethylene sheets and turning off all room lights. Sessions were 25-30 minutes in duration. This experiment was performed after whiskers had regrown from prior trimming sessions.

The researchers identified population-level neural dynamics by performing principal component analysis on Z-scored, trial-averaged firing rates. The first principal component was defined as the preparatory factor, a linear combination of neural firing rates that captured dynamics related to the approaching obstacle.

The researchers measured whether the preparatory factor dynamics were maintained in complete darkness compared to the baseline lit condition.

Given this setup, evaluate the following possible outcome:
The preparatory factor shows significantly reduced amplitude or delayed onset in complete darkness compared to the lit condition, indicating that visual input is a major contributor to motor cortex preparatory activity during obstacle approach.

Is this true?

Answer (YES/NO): NO